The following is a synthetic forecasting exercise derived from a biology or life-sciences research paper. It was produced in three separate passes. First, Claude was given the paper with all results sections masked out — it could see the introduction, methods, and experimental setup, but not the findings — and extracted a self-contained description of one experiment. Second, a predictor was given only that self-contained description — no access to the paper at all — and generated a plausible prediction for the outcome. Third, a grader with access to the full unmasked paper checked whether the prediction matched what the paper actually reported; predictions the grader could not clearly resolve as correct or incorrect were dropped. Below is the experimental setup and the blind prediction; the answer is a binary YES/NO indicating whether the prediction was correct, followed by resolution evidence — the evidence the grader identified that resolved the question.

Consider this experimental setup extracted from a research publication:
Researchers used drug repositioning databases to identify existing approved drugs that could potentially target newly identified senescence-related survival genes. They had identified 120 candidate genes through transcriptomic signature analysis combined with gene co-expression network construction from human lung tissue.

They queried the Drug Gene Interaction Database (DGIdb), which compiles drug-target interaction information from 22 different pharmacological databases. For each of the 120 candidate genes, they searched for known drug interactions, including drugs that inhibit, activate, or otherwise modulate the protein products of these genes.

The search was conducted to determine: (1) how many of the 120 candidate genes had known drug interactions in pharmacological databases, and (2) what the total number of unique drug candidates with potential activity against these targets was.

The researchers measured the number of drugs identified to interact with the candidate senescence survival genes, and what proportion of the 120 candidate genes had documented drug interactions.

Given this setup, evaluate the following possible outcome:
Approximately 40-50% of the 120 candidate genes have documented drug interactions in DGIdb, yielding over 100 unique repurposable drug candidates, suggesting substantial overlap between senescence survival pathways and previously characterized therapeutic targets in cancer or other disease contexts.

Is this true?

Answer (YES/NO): NO